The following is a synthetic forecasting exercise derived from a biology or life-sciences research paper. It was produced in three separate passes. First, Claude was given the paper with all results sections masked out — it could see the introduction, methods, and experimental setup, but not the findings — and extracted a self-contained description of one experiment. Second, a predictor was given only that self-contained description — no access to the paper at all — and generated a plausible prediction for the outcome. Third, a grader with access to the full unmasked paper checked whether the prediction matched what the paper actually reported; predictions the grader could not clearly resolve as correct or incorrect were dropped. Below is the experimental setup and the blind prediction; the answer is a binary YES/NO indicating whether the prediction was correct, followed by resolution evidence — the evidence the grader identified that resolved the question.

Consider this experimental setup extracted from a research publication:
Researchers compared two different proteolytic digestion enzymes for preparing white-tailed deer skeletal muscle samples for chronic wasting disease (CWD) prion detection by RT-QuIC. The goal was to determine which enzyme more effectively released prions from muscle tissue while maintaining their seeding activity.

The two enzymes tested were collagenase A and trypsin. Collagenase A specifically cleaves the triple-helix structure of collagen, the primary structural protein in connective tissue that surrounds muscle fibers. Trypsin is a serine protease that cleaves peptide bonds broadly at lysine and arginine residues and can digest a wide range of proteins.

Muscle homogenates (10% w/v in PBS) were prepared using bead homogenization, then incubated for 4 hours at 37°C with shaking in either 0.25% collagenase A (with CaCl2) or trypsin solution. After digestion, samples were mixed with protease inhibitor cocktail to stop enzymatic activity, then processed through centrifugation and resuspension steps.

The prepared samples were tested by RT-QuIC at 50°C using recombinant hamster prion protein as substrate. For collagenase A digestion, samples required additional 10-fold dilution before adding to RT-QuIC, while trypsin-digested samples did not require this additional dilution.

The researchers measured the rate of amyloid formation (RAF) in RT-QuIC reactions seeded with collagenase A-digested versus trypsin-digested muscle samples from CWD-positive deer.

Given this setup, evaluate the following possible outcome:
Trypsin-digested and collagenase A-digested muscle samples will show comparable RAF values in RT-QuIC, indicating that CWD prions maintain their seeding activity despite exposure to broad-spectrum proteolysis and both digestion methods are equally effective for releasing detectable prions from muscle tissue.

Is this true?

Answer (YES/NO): NO